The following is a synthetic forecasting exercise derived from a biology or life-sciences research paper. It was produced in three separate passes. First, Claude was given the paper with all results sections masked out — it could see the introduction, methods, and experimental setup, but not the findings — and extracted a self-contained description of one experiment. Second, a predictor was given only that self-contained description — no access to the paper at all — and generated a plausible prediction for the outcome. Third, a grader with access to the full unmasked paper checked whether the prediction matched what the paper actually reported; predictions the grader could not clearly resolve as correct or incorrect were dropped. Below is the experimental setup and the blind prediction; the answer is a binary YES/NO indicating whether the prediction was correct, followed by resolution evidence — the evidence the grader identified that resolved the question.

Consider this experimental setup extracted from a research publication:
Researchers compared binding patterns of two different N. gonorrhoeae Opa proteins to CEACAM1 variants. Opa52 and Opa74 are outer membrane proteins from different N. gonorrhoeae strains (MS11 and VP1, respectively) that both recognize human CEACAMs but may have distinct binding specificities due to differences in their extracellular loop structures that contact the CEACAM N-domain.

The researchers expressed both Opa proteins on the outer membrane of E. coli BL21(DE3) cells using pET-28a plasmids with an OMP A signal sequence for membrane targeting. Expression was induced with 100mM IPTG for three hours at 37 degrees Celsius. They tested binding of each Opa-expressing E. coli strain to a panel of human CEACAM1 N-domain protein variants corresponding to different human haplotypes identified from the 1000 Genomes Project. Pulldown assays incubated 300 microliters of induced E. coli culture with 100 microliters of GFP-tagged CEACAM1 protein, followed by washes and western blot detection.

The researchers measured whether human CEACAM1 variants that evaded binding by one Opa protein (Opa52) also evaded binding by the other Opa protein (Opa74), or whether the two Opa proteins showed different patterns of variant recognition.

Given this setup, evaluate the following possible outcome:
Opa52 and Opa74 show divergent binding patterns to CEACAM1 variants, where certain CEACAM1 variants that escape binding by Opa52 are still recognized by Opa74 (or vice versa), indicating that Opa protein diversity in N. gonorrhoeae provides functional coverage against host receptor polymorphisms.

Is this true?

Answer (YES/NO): YES